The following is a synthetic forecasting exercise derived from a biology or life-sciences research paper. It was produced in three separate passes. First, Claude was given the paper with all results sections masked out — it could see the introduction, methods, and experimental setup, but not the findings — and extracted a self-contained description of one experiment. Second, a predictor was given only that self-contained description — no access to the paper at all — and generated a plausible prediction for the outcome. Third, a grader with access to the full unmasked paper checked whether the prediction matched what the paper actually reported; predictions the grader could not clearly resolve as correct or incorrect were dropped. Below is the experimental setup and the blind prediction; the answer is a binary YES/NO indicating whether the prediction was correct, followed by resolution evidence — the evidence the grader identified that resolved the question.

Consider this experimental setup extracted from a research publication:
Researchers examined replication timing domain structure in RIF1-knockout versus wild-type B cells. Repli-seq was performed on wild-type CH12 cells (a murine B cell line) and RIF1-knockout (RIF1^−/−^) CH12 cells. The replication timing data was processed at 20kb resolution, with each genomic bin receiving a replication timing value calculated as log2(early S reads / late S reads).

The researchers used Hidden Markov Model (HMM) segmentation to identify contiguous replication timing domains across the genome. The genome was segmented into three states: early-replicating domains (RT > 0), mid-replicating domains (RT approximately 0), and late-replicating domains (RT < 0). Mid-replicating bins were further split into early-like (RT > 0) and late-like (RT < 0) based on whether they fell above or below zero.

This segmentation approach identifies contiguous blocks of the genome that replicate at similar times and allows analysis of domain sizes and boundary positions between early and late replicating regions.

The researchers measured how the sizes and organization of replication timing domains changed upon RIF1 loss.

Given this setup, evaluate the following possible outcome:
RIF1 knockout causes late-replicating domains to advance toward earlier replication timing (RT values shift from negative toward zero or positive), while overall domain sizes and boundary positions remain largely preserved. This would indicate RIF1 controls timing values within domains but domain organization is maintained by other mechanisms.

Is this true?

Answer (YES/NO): NO